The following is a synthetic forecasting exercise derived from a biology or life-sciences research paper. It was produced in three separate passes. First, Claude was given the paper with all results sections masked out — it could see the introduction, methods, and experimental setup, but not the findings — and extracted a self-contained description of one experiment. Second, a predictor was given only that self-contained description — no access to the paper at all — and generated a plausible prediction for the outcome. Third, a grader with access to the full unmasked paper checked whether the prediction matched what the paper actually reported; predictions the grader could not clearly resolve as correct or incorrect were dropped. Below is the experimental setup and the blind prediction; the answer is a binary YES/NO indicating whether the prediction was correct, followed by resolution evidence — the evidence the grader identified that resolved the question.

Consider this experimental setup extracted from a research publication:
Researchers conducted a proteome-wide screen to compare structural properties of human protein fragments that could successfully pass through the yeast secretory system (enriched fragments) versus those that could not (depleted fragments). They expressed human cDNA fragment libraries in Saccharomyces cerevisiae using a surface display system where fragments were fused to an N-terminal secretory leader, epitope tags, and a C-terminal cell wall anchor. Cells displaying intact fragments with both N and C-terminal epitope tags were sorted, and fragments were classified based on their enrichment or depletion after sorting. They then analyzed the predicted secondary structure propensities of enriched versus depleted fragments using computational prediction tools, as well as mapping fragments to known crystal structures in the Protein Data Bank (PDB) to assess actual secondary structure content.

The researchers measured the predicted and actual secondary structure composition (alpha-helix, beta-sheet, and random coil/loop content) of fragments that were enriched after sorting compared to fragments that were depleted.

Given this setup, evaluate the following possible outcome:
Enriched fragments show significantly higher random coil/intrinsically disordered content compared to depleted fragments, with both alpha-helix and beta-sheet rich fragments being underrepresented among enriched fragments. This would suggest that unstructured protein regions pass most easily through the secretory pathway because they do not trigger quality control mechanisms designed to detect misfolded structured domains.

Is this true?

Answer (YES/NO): NO